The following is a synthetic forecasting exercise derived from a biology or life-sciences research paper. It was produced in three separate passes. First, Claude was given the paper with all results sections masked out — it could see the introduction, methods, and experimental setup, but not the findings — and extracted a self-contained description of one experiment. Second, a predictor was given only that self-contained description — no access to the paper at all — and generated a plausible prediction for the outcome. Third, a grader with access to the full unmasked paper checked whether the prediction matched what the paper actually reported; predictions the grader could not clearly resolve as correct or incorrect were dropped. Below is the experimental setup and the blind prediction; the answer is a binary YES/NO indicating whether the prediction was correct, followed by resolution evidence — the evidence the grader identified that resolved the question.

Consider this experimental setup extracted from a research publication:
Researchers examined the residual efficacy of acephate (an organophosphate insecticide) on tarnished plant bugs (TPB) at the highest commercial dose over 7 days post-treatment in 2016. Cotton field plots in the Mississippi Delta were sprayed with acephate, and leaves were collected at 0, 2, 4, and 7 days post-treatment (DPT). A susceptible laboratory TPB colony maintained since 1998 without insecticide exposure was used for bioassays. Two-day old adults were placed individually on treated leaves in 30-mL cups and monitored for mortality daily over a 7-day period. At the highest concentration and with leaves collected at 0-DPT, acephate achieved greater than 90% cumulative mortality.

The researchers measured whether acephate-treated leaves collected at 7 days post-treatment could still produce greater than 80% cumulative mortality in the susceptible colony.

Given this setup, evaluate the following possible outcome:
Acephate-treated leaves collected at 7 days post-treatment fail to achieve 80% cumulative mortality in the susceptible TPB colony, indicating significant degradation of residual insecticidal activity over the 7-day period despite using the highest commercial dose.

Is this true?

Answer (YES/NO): NO